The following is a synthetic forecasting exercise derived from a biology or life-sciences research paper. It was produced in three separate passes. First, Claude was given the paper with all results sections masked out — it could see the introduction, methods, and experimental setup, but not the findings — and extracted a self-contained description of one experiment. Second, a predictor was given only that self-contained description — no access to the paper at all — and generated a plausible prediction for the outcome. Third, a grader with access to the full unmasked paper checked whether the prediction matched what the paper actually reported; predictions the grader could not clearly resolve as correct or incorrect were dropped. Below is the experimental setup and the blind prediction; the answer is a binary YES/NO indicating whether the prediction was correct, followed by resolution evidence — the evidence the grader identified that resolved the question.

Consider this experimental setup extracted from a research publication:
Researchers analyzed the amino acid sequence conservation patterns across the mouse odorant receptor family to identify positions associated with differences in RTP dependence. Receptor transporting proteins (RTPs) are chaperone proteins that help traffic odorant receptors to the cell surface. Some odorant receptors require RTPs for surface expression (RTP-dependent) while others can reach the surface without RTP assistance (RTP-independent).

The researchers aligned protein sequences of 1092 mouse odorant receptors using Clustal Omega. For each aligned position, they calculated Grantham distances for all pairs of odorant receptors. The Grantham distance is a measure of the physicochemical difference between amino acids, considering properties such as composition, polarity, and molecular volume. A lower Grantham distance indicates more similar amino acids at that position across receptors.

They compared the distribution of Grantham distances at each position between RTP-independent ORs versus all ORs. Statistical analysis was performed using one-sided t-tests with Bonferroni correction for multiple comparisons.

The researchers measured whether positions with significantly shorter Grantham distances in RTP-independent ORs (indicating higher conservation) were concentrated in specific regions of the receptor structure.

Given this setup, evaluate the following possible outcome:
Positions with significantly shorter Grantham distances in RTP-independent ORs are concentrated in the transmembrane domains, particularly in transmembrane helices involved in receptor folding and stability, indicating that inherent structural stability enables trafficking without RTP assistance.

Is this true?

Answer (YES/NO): NO